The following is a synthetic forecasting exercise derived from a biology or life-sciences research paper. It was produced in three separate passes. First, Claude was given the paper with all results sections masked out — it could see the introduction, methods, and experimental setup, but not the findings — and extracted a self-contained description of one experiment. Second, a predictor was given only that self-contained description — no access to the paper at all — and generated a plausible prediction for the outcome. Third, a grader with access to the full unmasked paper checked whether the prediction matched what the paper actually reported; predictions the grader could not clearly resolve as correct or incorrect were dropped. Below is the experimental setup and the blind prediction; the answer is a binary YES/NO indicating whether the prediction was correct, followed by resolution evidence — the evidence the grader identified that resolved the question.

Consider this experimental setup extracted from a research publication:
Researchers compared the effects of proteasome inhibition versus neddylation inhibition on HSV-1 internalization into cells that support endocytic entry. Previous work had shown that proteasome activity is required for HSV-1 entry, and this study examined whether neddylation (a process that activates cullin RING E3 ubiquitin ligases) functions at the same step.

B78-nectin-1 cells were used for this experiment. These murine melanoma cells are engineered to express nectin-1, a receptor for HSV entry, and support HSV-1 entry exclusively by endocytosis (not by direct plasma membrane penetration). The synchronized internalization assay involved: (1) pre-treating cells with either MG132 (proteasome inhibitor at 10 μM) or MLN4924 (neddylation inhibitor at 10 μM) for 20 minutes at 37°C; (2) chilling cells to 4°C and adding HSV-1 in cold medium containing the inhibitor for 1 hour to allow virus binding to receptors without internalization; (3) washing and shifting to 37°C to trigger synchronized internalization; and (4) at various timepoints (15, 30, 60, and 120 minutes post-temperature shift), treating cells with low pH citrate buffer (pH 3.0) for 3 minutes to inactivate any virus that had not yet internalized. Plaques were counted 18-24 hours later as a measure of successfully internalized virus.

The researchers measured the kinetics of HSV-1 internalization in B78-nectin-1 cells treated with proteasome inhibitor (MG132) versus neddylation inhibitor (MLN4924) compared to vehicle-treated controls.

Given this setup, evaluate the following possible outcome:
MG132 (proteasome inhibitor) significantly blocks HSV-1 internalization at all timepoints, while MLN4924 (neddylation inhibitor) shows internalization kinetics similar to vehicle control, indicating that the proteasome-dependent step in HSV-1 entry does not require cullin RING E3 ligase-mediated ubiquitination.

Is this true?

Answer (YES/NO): NO